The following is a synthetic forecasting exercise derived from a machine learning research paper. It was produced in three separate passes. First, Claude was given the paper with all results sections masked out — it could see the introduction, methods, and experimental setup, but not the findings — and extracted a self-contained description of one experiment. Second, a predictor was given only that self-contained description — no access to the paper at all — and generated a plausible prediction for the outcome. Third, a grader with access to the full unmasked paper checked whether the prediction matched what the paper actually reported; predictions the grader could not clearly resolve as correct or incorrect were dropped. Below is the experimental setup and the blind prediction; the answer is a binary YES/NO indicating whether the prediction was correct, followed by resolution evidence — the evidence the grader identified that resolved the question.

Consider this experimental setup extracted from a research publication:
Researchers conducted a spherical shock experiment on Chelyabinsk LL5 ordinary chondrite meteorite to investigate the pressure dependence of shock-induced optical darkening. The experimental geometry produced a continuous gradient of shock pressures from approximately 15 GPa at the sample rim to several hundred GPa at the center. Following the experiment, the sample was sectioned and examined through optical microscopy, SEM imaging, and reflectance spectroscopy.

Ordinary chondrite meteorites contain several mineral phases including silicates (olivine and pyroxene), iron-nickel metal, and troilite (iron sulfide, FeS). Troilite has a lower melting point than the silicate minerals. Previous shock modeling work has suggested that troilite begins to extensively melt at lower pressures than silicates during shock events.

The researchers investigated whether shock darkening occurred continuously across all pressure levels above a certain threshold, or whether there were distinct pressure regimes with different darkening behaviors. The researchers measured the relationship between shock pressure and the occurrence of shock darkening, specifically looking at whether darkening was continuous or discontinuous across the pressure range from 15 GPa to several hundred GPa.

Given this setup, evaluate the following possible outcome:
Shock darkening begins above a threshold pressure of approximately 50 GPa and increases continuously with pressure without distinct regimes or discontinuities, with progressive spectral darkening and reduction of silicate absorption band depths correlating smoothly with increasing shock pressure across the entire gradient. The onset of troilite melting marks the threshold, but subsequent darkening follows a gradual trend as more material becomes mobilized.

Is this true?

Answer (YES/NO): NO